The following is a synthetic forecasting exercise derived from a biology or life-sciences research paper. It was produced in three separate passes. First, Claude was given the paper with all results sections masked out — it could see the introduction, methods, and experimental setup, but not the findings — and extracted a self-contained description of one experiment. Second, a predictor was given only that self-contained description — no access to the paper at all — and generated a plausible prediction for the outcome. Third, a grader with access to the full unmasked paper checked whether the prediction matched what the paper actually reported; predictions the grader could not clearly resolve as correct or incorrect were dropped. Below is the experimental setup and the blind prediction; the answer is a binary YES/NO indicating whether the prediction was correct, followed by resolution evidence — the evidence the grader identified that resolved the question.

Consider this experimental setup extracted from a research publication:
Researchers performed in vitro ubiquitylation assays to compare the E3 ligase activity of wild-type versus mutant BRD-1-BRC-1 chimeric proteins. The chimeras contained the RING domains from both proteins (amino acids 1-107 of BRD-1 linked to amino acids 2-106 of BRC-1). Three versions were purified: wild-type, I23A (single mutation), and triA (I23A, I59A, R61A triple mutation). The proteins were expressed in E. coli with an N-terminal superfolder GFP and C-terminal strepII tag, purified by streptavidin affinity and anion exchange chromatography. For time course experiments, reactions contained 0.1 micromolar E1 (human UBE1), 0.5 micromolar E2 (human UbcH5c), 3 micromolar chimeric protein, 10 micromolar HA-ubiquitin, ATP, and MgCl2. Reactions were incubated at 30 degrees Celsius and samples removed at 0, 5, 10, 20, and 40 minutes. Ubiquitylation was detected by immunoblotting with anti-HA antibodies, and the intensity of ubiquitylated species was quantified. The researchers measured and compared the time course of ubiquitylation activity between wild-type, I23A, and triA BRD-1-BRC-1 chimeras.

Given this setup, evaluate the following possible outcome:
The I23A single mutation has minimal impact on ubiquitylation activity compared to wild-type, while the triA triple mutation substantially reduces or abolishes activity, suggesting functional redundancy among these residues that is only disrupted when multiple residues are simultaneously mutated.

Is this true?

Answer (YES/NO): NO